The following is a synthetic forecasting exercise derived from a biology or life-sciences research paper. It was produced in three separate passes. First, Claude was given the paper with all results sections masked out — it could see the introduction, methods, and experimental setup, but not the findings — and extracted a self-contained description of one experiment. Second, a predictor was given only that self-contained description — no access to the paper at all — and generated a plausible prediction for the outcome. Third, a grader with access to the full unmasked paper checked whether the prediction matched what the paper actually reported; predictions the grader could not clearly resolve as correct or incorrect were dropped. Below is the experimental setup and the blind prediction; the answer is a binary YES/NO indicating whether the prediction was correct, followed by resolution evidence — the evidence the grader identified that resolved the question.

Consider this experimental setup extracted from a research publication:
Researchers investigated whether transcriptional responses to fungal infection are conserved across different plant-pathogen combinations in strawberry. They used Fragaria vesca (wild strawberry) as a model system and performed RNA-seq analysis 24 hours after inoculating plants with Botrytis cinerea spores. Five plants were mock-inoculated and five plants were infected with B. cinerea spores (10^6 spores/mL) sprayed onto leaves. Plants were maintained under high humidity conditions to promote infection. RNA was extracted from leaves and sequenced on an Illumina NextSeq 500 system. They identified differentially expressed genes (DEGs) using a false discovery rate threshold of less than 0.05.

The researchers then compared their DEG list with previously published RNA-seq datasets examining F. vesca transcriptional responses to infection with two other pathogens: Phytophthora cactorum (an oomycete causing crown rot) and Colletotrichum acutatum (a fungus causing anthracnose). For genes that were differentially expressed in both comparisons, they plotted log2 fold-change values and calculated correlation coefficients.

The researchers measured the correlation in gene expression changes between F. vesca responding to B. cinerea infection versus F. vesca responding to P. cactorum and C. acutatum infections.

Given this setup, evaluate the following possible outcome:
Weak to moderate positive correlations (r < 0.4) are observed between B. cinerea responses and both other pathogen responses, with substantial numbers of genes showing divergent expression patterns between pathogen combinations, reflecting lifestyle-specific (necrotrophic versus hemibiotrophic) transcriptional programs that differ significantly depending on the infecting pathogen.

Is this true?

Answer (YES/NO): NO